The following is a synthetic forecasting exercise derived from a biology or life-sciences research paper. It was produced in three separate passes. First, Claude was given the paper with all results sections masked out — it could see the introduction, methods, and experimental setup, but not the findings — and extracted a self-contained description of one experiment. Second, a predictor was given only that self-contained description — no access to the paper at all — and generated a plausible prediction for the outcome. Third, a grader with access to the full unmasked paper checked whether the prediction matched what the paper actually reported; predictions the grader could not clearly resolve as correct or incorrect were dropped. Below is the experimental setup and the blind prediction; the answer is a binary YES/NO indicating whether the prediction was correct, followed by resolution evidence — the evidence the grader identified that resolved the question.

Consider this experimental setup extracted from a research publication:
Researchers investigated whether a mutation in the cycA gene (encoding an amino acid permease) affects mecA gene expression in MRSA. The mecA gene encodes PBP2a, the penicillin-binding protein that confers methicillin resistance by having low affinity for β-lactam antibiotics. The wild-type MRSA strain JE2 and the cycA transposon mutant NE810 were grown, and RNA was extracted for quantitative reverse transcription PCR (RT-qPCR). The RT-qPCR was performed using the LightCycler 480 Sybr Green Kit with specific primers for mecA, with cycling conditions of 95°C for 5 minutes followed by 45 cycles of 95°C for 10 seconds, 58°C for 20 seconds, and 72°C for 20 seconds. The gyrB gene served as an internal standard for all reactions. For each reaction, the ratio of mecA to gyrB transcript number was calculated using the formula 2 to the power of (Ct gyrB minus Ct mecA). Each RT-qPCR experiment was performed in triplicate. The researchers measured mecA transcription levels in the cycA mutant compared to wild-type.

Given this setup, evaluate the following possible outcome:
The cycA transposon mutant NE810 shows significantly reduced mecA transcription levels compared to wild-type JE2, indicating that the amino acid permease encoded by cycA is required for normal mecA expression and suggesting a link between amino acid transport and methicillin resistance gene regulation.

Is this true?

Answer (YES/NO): NO